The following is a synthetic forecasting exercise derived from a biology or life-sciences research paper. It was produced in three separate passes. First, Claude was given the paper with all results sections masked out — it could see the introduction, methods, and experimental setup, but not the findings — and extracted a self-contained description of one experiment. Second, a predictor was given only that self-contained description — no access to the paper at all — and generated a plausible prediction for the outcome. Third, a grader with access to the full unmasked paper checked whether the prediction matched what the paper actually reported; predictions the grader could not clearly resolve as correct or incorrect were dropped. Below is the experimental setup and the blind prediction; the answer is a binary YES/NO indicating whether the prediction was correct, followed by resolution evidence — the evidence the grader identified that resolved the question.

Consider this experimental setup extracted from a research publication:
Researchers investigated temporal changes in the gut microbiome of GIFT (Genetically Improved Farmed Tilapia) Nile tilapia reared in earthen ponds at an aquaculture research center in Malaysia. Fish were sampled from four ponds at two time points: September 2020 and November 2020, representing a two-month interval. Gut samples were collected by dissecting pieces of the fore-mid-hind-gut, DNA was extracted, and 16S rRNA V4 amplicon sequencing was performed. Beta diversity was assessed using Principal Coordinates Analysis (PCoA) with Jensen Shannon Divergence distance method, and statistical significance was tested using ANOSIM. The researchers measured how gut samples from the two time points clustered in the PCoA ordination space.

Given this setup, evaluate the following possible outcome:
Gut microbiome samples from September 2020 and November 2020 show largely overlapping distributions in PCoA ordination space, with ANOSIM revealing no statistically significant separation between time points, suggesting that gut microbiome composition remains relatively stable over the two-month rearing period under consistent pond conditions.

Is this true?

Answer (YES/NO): NO